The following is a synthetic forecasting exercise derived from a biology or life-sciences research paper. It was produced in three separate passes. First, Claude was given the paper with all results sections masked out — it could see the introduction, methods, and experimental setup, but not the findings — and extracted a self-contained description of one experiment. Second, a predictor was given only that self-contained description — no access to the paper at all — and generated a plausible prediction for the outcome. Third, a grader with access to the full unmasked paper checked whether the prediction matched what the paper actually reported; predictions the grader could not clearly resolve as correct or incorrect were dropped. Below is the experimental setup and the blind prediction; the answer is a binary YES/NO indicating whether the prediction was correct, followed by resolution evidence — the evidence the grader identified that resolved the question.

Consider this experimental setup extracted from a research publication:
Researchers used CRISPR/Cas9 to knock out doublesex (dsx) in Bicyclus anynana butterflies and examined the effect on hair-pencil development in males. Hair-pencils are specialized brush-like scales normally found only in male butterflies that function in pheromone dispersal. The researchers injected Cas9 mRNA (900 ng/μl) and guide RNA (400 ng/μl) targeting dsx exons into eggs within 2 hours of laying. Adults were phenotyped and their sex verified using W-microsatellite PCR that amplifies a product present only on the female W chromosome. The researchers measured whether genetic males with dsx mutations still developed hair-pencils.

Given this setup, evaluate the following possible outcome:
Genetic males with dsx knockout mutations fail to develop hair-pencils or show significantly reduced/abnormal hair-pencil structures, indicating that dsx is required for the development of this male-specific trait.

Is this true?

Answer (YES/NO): NO